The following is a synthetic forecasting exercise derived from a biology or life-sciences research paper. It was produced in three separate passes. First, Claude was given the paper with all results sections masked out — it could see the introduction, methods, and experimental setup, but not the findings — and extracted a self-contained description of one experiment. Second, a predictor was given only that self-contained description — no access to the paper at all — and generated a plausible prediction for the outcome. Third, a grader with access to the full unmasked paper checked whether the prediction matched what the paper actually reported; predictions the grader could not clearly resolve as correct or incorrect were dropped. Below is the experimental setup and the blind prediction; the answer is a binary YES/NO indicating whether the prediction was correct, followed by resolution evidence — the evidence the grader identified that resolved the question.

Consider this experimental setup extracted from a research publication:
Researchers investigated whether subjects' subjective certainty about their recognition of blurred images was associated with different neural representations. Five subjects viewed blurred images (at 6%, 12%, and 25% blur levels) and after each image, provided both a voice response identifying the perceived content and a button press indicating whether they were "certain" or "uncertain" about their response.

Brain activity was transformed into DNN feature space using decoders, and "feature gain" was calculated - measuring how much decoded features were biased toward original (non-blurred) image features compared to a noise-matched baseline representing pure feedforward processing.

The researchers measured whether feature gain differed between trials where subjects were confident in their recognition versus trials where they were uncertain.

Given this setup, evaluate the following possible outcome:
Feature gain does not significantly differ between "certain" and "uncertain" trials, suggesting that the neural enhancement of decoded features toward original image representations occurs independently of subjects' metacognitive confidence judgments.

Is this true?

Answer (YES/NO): NO